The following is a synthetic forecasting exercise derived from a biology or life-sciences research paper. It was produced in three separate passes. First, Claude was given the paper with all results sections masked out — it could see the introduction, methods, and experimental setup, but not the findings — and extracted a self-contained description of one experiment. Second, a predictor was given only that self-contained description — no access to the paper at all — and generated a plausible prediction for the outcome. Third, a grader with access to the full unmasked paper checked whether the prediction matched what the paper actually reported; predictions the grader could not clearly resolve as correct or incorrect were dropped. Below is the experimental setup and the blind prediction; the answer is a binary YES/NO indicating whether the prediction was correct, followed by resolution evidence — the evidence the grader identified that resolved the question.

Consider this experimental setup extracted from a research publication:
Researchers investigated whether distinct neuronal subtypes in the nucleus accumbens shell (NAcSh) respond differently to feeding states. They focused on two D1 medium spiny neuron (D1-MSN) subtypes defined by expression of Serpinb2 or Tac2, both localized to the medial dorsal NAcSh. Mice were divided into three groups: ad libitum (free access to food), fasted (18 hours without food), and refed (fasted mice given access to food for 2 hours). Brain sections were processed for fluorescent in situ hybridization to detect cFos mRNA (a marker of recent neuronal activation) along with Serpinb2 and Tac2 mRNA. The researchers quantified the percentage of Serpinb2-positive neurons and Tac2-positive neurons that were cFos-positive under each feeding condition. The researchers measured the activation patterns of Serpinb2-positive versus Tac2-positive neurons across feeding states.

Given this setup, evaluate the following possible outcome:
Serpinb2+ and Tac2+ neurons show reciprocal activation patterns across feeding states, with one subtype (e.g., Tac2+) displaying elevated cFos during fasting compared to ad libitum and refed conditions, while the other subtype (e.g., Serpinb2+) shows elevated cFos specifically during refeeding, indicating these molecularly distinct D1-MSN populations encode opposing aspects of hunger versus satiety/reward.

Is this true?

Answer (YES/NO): NO